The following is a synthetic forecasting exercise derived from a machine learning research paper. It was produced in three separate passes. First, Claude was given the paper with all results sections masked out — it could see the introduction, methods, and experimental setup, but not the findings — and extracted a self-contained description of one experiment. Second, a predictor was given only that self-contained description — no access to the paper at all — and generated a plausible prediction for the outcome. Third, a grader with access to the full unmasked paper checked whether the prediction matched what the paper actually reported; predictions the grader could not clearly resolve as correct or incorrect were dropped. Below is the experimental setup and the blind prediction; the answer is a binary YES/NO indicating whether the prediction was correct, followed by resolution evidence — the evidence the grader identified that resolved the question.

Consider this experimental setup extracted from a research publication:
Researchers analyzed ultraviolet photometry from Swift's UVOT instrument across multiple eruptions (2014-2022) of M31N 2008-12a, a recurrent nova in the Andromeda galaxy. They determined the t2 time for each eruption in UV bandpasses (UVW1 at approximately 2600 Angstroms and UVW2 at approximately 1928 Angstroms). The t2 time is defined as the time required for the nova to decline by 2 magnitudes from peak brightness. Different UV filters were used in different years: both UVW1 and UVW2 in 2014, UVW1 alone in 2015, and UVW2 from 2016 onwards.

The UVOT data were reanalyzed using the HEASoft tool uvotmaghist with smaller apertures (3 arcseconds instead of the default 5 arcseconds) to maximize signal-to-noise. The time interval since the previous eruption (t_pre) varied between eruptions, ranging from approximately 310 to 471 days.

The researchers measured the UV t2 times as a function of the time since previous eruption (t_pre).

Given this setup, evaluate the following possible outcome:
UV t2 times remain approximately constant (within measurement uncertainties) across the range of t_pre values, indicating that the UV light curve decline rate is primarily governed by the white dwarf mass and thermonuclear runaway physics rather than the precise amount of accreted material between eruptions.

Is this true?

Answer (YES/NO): YES